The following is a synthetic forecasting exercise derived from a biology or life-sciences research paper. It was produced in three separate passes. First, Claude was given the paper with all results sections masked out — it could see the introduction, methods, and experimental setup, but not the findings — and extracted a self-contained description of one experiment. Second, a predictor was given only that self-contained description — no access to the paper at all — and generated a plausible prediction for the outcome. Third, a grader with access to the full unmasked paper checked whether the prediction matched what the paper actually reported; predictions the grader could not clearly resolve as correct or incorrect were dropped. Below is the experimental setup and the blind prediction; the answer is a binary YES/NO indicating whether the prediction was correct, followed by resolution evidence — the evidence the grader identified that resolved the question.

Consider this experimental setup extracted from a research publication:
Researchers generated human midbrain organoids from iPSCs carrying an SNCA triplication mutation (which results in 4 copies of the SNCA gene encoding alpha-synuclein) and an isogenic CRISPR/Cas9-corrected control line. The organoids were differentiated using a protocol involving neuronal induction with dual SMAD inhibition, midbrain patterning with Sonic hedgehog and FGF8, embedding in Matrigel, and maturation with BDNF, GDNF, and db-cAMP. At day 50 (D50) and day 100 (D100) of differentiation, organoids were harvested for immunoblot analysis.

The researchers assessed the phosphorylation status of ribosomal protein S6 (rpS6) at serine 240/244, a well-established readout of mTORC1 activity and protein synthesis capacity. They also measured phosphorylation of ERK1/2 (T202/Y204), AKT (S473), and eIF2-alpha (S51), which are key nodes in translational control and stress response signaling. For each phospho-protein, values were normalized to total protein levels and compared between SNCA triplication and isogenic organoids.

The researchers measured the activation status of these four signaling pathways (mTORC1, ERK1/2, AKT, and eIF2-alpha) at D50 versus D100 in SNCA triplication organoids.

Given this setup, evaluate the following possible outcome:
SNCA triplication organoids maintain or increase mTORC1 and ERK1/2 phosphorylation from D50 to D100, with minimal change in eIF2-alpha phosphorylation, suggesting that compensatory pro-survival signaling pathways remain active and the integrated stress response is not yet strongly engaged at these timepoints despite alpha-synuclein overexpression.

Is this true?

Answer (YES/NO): NO